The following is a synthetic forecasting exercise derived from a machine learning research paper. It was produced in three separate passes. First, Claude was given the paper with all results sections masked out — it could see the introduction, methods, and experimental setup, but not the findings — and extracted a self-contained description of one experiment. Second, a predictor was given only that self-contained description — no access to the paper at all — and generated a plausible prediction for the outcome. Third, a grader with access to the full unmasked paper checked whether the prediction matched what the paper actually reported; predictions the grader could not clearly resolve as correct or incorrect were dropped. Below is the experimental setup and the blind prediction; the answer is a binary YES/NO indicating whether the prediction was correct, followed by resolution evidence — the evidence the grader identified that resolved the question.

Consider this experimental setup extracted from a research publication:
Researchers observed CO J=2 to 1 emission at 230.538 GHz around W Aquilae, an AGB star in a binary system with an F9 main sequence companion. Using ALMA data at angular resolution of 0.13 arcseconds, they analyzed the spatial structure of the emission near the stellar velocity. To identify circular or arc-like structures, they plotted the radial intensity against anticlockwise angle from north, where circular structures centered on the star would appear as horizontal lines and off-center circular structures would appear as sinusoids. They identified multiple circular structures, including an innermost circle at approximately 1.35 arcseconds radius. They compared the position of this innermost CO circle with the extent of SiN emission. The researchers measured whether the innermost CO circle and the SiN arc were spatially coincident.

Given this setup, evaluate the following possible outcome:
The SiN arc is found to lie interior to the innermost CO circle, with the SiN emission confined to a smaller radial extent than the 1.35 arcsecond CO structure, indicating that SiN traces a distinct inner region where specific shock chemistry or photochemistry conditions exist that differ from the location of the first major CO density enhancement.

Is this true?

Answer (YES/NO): NO